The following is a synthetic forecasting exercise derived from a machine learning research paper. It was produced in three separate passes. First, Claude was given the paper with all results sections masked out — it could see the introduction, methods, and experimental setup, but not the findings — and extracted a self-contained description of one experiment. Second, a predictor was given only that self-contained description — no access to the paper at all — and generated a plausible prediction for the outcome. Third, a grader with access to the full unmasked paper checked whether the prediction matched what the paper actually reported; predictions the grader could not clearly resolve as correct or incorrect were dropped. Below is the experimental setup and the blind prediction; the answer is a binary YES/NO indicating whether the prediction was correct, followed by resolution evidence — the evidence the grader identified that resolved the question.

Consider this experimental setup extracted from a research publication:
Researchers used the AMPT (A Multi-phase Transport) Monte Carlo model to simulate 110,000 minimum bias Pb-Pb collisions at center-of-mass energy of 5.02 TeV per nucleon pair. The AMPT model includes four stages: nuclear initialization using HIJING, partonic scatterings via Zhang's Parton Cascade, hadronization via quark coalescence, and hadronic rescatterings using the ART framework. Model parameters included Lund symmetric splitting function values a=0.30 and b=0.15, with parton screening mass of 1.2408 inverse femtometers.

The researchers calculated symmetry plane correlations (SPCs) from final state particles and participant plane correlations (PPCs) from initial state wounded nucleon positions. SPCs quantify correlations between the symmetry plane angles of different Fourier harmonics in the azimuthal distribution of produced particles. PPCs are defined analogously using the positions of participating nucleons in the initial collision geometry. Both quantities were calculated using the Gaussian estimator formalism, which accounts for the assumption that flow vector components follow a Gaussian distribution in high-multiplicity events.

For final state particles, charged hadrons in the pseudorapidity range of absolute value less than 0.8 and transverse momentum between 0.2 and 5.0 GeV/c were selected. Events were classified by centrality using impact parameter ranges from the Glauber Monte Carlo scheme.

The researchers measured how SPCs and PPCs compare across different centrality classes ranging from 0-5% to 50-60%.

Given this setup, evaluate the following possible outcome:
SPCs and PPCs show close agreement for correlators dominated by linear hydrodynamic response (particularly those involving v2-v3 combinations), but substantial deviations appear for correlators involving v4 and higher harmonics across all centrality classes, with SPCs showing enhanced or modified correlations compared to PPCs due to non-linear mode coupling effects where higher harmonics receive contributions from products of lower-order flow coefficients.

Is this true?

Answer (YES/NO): NO